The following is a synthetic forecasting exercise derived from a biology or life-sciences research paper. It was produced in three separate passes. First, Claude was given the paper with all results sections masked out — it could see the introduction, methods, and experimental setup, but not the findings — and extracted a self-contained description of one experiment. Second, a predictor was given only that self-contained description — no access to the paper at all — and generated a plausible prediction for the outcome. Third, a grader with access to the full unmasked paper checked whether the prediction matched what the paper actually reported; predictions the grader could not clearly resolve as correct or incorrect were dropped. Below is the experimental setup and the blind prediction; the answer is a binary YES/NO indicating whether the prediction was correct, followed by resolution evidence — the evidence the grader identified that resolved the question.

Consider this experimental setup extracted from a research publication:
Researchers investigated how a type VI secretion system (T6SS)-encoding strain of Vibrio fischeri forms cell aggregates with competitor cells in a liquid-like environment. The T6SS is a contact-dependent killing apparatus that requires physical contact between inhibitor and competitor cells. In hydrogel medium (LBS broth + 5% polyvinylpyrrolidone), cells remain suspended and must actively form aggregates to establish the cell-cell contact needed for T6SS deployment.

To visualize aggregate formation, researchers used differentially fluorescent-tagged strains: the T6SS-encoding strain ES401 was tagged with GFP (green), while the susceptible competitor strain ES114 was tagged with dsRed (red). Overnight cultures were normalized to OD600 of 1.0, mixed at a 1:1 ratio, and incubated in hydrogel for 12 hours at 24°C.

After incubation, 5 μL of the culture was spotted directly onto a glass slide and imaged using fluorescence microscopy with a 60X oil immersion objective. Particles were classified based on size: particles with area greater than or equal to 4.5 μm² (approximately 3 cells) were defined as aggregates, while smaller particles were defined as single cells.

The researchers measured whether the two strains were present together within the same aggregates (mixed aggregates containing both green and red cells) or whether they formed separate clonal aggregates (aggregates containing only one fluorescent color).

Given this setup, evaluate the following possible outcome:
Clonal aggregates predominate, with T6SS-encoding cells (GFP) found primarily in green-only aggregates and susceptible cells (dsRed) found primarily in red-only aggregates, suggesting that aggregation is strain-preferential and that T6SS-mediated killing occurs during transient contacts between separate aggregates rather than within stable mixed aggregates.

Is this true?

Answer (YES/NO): NO